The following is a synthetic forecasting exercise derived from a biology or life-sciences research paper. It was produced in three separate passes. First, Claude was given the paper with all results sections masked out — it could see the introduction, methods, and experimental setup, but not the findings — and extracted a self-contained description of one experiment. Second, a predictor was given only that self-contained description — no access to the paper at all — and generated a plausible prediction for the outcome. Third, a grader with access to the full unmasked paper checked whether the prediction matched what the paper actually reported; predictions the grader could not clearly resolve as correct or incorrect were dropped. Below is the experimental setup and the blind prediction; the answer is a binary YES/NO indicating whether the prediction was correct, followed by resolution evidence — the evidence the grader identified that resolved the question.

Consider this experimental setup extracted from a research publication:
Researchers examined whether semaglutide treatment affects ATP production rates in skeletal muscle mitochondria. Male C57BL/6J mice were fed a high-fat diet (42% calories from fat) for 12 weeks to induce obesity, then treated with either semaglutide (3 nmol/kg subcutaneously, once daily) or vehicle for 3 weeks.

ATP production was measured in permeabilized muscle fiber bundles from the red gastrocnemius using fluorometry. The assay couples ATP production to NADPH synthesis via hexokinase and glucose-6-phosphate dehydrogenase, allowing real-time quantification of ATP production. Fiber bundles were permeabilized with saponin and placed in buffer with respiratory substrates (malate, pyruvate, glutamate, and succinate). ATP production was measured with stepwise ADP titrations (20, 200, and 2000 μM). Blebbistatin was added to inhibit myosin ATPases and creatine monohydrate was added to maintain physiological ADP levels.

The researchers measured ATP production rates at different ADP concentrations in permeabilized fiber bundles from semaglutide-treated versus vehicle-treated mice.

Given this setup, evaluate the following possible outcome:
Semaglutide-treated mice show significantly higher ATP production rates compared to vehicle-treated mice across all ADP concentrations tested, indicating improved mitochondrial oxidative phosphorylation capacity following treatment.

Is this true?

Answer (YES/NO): NO